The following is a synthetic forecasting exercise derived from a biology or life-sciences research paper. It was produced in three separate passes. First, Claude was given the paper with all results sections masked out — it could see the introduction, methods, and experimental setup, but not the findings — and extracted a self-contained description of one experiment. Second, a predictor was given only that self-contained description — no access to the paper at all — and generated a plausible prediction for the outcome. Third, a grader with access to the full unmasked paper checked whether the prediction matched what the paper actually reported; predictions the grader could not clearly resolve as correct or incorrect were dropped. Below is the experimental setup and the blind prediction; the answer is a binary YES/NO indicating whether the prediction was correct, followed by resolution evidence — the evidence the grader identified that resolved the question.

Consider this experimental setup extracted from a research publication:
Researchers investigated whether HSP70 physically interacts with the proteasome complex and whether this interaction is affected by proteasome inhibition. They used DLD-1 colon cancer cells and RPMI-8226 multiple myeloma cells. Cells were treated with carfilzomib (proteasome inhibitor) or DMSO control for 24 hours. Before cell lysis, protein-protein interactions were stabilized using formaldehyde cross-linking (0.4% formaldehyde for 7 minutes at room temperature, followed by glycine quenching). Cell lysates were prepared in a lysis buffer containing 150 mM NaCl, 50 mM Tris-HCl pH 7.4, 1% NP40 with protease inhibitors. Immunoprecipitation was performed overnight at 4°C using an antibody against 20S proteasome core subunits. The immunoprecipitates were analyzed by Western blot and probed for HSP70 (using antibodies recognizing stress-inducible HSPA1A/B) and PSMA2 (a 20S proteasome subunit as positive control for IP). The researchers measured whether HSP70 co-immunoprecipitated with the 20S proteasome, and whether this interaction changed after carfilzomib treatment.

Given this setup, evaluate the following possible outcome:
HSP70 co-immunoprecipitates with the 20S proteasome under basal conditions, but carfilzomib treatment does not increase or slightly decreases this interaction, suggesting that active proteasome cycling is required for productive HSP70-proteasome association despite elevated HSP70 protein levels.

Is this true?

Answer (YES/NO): NO